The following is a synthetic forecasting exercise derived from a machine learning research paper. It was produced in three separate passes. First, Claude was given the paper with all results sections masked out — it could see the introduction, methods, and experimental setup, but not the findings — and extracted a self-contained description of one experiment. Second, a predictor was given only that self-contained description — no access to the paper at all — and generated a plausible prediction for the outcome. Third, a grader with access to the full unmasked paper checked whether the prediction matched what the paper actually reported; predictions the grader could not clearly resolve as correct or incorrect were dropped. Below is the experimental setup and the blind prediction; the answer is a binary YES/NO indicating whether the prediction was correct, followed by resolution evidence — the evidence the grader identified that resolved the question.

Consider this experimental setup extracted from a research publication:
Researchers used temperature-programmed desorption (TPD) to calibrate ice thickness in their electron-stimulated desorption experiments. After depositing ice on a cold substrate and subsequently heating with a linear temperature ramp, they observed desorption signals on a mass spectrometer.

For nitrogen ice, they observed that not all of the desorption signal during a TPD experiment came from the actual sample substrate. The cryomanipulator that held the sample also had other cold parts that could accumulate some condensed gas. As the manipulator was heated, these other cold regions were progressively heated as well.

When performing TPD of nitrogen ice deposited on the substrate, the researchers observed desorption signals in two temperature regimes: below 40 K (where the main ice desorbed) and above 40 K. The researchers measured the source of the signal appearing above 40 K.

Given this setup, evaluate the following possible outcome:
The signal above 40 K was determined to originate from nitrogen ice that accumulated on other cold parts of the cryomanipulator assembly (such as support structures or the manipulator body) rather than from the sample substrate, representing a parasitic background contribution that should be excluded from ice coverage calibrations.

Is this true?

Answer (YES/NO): YES